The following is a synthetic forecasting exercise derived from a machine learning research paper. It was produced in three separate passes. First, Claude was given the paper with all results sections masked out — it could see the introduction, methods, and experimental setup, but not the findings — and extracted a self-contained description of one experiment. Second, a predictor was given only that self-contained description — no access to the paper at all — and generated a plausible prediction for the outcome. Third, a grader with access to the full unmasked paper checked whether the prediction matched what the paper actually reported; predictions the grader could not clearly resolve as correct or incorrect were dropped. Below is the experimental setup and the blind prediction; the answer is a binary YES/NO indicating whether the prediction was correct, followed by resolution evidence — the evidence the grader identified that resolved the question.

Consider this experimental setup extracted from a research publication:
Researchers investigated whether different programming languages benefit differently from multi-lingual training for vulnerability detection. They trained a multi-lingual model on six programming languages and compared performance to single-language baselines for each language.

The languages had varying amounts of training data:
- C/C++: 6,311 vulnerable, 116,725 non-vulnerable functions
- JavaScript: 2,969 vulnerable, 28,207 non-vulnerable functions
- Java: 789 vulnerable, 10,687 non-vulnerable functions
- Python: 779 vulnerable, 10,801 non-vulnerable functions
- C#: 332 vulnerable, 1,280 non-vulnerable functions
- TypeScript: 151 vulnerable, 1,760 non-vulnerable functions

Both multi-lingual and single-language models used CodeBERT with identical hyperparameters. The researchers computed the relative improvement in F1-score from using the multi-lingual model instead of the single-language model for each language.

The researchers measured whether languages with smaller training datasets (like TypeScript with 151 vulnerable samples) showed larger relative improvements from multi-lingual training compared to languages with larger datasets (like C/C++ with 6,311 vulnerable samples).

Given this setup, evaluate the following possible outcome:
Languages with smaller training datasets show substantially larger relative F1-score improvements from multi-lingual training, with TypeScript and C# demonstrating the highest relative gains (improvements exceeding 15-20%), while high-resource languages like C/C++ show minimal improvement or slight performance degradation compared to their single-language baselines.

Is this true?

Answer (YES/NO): NO